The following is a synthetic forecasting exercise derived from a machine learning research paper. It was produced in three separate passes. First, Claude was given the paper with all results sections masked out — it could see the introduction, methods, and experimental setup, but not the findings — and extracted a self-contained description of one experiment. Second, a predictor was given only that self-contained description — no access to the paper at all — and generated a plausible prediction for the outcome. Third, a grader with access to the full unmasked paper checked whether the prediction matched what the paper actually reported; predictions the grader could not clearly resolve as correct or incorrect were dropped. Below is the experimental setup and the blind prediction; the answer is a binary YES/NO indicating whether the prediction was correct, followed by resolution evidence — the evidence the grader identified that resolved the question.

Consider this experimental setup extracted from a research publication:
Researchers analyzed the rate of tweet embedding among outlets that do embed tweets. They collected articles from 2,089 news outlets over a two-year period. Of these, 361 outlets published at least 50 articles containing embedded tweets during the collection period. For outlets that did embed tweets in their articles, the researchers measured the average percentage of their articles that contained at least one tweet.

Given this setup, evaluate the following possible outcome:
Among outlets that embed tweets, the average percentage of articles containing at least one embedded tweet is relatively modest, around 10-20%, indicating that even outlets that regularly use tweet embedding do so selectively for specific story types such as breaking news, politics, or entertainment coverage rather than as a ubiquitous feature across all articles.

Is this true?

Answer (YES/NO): NO